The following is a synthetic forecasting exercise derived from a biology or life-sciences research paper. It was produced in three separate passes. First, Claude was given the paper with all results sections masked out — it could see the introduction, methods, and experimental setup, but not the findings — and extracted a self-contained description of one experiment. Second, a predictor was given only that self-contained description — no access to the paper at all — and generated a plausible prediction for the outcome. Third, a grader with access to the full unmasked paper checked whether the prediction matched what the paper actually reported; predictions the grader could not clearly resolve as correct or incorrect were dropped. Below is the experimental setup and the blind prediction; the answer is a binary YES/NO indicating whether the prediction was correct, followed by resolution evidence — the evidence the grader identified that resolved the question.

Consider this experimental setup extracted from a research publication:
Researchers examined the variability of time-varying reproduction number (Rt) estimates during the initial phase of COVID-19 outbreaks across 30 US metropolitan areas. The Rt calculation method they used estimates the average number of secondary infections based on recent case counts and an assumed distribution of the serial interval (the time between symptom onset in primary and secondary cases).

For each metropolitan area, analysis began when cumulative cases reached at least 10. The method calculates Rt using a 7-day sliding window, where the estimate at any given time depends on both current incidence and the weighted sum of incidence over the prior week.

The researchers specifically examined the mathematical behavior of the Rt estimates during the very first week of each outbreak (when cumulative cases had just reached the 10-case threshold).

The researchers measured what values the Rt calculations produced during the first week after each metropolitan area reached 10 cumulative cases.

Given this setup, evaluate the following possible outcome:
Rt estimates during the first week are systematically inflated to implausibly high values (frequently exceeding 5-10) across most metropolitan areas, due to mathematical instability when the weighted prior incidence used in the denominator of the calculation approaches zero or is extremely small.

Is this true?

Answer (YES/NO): NO